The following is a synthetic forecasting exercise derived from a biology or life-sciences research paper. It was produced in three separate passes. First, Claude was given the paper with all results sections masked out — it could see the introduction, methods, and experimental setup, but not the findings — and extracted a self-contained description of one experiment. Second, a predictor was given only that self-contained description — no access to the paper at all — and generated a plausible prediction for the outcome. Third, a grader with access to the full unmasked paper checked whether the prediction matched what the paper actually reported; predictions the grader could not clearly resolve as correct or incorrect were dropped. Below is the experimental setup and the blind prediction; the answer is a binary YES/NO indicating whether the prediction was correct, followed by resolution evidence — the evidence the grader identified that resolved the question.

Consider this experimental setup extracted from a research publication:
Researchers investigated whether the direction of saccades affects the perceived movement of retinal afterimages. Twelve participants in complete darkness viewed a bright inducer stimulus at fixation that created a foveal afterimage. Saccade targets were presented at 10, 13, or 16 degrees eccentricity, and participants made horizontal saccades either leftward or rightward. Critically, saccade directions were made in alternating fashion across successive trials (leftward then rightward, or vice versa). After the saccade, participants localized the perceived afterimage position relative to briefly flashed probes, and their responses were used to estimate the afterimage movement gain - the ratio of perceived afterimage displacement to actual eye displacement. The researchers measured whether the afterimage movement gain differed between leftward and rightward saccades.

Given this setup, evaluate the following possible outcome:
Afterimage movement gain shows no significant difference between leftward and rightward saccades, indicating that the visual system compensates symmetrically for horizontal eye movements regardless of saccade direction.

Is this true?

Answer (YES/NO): YES